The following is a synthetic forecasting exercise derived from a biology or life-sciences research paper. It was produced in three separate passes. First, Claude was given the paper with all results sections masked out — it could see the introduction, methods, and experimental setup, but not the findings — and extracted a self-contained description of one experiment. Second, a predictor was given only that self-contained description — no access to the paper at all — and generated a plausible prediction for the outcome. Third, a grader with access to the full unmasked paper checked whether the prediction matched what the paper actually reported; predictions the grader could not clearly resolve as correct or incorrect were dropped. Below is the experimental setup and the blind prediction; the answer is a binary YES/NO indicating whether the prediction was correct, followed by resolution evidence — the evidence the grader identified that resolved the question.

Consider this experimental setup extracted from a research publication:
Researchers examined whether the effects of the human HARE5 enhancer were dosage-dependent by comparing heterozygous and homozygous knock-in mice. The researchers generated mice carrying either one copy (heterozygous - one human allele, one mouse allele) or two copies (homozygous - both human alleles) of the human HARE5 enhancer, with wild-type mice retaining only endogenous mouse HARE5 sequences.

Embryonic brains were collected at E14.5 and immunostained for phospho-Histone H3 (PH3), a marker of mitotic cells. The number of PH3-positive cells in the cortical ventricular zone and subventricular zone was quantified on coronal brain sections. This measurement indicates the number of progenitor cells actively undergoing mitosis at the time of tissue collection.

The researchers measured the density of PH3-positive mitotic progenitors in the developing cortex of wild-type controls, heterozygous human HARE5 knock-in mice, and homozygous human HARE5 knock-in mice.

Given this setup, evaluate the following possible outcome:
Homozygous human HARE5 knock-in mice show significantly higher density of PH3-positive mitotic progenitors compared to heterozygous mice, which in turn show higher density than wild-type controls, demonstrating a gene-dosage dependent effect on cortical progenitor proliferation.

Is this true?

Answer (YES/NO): NO